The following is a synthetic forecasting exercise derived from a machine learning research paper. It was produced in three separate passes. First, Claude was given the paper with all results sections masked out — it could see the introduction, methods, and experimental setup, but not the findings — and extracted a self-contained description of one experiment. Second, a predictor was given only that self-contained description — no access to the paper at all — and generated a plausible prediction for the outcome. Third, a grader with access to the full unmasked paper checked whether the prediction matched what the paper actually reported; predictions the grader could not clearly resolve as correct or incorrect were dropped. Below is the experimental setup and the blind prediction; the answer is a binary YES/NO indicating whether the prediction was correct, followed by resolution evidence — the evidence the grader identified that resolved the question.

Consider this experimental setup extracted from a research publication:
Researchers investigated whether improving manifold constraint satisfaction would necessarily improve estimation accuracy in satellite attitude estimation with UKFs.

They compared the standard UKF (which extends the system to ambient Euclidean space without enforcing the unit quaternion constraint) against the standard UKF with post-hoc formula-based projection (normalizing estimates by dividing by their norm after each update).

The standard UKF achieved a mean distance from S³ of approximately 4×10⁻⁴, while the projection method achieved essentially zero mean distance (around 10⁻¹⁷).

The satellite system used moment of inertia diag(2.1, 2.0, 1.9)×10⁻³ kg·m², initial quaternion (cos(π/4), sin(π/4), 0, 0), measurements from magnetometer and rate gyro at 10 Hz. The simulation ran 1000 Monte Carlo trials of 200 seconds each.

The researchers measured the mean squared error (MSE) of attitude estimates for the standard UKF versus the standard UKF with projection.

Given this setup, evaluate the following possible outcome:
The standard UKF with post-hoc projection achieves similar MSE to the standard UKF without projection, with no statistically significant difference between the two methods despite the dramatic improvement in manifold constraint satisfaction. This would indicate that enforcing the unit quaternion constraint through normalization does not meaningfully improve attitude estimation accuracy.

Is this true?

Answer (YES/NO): NO